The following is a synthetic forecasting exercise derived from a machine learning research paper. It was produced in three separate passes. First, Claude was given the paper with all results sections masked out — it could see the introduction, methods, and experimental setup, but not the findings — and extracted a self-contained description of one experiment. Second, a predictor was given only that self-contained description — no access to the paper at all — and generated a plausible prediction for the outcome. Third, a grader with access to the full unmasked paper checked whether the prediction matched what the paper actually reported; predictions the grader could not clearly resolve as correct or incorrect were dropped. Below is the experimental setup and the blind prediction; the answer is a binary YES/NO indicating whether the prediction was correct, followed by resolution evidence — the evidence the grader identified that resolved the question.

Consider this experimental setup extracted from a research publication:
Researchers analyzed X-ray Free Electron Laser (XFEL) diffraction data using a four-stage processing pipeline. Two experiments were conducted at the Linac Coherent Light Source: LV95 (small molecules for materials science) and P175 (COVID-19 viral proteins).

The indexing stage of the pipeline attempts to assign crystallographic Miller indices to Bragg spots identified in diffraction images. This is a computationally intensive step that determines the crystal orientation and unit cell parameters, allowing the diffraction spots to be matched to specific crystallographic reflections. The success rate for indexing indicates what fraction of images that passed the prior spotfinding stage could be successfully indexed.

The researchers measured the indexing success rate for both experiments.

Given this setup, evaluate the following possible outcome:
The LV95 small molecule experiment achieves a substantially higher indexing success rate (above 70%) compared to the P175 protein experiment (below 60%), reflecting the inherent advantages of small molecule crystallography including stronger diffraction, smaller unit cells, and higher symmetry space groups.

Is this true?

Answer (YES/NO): NO